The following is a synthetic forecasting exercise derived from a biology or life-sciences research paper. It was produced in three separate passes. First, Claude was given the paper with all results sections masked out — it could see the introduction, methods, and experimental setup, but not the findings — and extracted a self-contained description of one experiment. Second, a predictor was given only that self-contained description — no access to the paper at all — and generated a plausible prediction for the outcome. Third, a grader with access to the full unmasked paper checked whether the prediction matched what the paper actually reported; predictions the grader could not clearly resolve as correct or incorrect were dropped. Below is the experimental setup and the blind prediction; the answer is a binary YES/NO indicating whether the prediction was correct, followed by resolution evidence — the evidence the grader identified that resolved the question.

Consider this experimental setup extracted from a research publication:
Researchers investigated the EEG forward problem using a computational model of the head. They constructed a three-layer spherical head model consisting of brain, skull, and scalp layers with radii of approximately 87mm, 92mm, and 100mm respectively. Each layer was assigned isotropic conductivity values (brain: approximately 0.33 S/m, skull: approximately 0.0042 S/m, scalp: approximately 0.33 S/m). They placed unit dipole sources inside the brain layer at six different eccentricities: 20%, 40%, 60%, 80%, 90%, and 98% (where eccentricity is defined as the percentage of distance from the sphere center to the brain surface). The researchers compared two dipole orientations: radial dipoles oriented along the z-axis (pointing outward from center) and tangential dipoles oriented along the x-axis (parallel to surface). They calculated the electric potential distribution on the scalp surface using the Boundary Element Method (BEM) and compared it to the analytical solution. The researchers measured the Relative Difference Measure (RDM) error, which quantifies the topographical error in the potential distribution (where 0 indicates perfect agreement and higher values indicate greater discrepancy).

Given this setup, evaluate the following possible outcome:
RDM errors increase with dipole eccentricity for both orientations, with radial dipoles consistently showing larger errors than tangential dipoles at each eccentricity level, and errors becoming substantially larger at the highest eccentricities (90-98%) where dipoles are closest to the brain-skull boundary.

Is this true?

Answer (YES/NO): NO